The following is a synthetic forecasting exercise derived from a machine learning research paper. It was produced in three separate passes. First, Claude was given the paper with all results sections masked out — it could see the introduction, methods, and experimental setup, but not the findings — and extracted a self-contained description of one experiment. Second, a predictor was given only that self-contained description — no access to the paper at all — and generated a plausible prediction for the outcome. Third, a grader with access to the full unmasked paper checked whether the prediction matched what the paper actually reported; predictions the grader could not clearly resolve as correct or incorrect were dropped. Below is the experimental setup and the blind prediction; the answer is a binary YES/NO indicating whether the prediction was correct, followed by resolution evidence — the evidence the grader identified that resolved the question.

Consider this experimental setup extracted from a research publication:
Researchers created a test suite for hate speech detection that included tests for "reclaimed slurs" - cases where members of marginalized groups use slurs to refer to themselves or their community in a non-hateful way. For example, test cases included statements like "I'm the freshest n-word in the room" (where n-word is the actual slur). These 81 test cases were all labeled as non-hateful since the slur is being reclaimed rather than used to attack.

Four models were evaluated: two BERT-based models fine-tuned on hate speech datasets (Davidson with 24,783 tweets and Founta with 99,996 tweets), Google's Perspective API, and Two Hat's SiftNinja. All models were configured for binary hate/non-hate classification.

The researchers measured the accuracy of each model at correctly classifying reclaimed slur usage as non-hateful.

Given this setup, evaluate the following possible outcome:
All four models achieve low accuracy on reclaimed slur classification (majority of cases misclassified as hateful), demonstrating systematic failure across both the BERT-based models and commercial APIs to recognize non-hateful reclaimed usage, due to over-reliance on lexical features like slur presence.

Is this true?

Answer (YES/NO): YES